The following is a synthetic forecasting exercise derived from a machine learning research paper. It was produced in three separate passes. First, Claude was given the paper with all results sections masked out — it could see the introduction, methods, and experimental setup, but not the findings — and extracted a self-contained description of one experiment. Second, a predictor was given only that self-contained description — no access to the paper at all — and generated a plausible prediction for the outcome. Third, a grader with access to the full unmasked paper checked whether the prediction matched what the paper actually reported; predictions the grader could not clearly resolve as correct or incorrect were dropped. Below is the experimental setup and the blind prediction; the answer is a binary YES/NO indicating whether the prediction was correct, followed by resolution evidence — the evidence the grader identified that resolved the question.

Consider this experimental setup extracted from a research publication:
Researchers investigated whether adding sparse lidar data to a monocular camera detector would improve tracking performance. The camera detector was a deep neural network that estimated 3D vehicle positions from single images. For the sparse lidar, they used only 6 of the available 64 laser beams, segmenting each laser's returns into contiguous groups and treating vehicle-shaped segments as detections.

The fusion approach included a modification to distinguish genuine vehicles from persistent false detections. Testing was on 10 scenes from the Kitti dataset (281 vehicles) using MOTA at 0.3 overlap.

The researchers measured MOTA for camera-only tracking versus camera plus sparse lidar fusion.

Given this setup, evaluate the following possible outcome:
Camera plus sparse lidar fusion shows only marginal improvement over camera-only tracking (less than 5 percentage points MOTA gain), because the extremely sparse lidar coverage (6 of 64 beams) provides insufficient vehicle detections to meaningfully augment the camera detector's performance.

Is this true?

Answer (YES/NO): YES